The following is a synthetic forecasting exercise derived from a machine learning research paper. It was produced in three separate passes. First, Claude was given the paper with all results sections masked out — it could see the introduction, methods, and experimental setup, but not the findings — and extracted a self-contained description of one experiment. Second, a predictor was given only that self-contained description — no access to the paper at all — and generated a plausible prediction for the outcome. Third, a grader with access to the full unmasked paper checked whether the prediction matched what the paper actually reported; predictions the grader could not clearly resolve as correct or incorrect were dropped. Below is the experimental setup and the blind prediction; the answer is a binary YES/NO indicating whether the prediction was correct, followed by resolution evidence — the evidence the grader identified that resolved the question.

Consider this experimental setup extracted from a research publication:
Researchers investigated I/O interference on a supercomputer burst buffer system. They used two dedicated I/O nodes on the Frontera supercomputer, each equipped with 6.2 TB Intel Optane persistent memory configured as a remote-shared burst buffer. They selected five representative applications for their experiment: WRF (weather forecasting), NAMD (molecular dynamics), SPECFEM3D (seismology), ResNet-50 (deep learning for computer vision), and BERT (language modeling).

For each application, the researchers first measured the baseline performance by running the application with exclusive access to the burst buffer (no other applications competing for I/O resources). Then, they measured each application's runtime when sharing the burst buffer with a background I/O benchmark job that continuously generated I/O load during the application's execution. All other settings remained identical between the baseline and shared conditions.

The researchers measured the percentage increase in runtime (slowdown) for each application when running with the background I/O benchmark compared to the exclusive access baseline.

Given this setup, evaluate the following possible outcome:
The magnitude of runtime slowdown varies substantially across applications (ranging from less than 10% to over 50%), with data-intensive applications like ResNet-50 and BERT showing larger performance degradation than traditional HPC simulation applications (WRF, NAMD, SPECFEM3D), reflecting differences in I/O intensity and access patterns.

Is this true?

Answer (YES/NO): NO